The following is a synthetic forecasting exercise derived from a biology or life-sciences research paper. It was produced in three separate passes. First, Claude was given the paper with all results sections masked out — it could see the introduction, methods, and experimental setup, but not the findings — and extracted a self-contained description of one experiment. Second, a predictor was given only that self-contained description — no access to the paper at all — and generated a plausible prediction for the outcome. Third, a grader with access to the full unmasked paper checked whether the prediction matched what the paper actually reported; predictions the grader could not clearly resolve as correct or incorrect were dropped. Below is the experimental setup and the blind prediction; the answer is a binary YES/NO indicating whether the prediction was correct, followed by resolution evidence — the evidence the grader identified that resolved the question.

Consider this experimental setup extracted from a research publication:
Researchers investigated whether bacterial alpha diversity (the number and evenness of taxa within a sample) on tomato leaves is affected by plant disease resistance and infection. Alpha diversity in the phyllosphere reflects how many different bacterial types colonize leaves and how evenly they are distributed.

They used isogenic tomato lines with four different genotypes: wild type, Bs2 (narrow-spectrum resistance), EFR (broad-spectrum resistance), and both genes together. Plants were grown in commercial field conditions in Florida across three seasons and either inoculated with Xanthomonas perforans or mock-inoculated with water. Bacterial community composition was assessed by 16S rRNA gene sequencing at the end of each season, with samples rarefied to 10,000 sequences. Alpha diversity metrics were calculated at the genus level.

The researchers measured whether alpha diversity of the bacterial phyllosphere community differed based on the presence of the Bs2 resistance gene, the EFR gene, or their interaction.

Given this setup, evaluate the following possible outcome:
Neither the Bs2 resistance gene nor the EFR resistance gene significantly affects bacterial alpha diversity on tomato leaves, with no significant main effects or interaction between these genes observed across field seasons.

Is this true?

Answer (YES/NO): NO